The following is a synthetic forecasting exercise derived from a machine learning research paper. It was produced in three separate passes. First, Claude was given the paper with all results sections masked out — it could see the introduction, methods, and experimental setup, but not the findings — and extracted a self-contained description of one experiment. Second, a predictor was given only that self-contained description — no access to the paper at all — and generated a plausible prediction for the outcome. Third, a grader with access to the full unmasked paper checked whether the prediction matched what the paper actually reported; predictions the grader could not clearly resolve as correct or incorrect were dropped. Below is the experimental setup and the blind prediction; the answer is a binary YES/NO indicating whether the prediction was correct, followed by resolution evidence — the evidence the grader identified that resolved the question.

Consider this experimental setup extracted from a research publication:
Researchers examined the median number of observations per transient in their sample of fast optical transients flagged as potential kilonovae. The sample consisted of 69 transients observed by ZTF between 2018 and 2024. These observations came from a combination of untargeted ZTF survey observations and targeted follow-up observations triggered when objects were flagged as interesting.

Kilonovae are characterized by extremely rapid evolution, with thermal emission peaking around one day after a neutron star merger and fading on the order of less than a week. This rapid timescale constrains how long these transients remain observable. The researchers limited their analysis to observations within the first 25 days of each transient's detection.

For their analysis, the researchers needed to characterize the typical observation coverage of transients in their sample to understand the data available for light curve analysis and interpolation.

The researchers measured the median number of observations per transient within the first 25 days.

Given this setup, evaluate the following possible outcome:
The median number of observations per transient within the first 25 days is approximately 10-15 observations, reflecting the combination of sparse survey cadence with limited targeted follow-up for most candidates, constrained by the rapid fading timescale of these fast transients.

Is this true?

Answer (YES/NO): NO